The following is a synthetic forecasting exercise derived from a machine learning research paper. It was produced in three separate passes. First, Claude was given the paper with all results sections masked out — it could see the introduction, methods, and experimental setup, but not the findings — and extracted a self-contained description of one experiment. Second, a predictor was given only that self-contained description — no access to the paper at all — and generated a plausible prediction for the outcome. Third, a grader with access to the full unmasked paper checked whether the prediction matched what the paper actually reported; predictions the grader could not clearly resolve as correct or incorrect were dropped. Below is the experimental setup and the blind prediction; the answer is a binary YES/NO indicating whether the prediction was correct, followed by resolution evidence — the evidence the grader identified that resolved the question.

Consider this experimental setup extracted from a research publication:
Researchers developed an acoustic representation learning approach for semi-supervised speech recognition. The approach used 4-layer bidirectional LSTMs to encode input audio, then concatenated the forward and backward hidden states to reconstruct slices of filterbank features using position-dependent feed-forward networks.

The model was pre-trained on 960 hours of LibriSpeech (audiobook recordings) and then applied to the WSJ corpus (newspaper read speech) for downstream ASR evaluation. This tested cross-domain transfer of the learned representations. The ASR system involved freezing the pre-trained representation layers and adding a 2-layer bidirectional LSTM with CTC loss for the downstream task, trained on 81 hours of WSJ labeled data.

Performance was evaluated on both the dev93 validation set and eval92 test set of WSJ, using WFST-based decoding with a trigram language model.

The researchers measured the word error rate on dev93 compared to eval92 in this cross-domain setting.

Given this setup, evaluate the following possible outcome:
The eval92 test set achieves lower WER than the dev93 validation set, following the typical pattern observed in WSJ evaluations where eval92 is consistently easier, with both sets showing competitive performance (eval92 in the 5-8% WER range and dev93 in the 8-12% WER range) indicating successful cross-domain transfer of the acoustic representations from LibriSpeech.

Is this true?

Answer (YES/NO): NO